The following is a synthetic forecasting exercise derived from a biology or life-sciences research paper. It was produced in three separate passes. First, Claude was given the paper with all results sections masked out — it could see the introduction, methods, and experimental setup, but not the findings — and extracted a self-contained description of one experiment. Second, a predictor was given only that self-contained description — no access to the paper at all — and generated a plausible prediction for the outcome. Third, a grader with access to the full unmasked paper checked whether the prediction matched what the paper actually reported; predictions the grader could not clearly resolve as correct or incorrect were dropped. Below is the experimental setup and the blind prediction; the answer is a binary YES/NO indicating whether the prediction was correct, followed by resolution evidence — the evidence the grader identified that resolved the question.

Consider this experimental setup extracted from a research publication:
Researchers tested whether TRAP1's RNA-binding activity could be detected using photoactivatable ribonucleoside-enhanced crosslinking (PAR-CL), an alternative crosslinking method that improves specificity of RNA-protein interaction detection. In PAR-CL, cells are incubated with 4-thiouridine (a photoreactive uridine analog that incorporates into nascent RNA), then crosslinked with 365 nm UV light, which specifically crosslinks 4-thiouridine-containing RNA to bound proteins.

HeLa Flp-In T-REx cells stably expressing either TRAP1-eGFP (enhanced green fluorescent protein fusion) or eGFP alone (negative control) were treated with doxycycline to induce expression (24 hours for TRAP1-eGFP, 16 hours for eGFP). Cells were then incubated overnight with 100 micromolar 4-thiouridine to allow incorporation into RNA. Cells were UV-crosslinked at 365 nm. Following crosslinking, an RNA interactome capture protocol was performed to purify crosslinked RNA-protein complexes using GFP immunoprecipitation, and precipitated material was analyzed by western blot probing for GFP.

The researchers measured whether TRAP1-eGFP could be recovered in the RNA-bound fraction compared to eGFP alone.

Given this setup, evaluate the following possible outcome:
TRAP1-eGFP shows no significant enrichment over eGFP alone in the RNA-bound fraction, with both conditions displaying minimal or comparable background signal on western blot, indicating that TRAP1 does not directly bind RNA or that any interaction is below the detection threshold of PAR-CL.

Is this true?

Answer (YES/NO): NO